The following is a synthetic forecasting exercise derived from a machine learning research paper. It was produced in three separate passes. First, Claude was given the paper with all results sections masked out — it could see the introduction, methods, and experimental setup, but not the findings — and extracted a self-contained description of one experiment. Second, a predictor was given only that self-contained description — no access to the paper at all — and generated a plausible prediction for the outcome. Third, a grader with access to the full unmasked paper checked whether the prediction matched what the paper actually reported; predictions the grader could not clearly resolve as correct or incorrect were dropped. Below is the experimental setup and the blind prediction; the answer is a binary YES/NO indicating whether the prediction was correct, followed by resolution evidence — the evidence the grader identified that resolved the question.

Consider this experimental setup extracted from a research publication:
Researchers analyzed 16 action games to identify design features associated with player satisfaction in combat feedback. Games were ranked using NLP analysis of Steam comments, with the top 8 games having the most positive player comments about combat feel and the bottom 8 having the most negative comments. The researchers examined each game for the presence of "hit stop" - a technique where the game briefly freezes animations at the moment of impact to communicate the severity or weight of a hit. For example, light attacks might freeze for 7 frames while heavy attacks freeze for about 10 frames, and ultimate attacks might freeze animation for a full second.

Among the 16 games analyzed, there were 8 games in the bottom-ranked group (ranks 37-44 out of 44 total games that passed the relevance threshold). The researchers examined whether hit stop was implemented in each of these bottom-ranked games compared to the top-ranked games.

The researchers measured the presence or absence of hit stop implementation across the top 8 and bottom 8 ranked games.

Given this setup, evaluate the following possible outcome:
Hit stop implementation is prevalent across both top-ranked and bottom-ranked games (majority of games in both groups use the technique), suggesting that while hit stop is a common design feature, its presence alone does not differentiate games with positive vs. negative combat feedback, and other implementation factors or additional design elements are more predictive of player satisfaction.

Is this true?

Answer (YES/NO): NO